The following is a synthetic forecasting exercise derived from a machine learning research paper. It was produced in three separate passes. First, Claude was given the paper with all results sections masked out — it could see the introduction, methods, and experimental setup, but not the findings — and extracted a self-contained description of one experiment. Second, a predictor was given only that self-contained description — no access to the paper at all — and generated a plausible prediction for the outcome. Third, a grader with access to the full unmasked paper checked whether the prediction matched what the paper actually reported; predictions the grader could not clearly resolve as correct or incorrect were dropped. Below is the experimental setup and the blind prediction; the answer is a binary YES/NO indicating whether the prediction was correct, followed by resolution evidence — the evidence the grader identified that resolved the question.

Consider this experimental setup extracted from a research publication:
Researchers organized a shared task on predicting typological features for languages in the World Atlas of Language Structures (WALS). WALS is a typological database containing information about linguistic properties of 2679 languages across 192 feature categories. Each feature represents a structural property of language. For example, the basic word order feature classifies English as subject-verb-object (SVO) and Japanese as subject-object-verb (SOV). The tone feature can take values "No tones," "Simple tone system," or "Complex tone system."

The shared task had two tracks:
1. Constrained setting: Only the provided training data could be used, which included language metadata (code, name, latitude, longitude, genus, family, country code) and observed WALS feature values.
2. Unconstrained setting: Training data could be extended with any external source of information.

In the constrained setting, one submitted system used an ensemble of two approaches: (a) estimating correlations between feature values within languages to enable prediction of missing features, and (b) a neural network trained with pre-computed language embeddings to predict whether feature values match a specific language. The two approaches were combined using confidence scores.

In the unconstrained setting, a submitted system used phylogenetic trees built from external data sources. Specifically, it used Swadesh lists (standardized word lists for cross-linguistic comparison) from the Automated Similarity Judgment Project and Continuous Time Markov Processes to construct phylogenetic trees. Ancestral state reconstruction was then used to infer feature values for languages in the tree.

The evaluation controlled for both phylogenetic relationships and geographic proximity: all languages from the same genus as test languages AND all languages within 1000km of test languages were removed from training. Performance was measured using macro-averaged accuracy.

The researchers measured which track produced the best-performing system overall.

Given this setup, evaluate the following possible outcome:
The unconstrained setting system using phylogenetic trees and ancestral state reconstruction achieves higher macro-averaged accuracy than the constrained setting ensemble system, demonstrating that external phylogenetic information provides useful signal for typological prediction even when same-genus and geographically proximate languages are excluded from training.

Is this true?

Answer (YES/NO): NO